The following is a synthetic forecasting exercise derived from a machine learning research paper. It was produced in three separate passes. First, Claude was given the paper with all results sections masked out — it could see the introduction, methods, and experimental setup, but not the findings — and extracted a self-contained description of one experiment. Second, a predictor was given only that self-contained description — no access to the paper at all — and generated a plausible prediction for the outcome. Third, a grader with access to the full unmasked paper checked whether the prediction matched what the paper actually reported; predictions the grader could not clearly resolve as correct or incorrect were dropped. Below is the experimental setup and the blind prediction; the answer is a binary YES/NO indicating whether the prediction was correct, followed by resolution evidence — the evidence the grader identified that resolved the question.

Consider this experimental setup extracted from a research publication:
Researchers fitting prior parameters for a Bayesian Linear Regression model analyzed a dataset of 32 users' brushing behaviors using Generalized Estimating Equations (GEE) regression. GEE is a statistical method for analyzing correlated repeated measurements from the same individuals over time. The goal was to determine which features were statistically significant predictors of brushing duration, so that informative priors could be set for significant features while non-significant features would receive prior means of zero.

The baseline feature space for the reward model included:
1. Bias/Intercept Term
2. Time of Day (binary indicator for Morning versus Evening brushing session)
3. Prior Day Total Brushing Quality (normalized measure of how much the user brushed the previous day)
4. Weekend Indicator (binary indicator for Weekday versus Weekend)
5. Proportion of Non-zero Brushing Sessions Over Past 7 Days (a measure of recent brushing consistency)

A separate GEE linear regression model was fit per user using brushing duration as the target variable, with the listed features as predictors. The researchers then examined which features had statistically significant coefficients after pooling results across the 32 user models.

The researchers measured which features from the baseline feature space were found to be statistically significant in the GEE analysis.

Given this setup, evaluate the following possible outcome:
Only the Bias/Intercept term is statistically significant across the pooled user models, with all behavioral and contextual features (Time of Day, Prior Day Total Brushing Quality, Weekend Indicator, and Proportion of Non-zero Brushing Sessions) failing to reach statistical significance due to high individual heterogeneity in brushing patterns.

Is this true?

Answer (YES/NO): NO